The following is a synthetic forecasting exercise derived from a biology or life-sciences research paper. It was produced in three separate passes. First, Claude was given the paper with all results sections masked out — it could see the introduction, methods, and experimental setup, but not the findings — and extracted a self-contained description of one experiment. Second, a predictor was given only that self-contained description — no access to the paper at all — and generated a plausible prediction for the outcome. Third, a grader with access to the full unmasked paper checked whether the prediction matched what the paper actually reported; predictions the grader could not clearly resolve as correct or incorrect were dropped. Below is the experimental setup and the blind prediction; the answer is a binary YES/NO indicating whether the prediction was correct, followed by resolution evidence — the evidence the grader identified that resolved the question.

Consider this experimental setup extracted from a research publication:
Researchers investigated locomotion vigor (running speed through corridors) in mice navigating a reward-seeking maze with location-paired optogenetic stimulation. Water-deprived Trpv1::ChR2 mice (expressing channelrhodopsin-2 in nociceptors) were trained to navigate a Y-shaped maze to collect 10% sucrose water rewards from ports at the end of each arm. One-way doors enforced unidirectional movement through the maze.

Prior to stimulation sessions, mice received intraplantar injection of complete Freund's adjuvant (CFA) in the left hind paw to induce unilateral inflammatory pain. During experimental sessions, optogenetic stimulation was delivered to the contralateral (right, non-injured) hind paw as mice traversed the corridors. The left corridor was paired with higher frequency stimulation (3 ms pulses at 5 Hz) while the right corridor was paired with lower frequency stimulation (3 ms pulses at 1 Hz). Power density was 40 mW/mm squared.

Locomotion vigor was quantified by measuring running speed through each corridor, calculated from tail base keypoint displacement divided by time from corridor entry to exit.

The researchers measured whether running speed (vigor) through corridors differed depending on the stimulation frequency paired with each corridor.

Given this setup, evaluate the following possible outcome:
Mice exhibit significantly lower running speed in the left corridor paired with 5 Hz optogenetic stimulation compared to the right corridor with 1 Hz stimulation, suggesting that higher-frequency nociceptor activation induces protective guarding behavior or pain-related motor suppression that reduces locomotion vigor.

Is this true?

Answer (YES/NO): YES